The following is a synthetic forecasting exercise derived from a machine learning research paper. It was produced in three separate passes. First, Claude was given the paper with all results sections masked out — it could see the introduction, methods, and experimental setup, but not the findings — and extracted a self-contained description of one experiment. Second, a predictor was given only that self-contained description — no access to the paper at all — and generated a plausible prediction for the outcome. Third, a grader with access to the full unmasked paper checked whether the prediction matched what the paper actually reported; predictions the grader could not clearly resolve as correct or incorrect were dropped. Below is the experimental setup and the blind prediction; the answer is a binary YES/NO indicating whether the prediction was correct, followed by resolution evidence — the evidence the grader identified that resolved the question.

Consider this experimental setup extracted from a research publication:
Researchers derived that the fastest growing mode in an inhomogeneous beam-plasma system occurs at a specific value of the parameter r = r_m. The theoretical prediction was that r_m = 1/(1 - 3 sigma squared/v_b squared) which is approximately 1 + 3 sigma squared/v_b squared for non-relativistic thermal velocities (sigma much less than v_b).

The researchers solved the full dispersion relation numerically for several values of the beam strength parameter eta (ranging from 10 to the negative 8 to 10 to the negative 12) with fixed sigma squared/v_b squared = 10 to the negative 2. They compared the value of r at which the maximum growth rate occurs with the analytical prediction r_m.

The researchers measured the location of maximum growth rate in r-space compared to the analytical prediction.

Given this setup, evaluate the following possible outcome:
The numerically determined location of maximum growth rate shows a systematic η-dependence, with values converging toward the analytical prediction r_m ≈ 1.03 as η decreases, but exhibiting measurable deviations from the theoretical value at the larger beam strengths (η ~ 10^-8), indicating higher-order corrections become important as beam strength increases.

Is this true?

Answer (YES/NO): NO